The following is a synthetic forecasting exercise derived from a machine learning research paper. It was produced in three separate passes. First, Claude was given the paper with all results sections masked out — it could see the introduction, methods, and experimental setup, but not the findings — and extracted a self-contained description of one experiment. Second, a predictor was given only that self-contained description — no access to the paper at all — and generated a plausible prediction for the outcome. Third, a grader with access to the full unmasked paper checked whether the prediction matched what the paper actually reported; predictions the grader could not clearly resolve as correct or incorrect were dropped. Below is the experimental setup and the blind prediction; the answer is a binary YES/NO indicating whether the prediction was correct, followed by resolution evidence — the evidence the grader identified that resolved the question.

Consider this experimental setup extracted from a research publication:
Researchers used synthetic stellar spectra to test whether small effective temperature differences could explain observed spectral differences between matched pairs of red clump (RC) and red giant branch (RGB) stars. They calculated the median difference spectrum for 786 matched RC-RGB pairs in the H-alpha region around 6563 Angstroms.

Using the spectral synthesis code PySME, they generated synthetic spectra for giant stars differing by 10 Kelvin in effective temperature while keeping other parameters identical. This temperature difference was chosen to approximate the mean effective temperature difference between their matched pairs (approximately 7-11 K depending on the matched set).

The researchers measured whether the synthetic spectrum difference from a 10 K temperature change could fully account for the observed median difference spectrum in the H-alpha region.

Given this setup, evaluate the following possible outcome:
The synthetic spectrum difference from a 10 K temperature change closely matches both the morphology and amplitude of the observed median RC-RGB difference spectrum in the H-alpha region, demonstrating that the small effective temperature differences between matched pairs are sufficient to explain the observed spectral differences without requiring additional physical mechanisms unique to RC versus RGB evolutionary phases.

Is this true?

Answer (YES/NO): NO